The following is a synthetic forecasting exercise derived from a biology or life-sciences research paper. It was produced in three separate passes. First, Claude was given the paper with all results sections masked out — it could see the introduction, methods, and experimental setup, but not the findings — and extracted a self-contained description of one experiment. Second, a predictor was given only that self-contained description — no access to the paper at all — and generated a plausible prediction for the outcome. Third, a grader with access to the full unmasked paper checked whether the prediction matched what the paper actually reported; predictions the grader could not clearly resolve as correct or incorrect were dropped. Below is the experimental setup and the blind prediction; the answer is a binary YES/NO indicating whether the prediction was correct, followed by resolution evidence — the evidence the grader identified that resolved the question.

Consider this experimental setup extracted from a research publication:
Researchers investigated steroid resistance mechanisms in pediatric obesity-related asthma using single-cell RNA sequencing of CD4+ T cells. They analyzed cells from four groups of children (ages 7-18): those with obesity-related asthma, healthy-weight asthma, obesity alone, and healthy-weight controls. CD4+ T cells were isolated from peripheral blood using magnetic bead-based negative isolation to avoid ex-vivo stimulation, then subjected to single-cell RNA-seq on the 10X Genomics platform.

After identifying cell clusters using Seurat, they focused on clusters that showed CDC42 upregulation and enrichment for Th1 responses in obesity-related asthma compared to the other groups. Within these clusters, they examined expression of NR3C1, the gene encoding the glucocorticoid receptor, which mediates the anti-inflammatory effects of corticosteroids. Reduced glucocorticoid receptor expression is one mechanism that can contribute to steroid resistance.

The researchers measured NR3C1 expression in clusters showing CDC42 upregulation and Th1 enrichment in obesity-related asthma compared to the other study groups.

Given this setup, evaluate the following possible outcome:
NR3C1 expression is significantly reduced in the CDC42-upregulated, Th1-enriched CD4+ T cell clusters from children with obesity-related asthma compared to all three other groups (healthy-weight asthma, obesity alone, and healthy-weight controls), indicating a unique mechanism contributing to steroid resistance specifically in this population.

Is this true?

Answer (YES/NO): YES